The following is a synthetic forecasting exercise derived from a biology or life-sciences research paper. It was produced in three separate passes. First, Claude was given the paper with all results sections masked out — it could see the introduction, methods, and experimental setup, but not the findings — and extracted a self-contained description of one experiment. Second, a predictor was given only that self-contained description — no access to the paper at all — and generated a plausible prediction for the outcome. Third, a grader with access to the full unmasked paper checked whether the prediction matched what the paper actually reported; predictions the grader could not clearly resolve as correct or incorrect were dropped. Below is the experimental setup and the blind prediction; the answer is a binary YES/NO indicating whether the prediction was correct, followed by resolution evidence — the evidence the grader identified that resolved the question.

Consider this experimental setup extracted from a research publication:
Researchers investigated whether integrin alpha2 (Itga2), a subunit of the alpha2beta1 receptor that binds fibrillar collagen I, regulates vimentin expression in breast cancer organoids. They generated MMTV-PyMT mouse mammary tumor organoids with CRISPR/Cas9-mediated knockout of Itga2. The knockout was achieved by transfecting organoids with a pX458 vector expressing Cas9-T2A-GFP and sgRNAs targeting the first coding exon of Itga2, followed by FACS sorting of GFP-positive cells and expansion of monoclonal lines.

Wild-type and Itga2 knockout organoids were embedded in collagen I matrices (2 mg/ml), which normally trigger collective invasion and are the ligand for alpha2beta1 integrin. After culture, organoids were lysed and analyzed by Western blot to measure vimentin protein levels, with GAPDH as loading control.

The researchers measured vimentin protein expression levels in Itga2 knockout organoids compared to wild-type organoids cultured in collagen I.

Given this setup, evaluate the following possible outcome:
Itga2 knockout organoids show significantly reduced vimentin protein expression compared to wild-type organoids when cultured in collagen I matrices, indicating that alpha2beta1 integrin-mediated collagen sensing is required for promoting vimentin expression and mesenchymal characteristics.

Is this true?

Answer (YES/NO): YES